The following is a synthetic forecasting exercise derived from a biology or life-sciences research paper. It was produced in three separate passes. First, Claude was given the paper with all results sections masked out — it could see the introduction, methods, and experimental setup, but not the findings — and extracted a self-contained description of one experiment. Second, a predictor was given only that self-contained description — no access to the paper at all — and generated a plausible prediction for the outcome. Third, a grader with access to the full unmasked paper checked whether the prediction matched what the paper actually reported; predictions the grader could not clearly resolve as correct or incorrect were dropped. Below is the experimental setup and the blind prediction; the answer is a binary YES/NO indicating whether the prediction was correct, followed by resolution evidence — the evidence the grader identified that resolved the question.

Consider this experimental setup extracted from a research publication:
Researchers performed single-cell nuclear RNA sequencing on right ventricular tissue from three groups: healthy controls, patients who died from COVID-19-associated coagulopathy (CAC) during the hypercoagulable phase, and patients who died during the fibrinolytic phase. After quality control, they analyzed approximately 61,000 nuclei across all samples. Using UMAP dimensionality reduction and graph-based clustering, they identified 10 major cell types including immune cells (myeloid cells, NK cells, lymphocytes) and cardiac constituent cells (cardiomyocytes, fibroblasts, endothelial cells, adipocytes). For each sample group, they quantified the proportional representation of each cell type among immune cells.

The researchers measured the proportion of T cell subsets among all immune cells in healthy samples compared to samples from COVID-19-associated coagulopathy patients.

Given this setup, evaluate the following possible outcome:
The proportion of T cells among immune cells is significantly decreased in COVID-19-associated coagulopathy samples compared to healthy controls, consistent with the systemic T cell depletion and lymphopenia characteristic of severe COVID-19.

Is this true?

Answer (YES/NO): YES